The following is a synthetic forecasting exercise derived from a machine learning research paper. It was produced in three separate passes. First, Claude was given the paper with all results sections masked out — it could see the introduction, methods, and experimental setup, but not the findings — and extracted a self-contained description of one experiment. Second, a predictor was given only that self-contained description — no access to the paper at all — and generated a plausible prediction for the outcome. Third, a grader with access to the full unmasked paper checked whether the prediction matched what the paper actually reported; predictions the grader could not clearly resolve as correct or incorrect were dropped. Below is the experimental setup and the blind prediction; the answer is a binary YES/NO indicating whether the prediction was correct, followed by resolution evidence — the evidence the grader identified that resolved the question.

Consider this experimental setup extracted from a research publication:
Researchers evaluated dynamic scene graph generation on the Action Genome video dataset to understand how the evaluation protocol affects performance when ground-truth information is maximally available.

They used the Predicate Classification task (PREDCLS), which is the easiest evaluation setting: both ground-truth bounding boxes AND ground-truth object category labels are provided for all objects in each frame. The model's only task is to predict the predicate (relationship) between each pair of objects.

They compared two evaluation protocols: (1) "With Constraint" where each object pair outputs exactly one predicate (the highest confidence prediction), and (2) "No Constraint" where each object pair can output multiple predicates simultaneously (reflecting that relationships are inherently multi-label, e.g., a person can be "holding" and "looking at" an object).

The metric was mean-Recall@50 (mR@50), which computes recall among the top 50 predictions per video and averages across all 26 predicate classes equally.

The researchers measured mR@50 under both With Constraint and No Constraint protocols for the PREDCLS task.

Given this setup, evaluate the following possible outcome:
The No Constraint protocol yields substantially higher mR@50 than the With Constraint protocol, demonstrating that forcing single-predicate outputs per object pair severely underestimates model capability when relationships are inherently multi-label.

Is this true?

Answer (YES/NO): YES